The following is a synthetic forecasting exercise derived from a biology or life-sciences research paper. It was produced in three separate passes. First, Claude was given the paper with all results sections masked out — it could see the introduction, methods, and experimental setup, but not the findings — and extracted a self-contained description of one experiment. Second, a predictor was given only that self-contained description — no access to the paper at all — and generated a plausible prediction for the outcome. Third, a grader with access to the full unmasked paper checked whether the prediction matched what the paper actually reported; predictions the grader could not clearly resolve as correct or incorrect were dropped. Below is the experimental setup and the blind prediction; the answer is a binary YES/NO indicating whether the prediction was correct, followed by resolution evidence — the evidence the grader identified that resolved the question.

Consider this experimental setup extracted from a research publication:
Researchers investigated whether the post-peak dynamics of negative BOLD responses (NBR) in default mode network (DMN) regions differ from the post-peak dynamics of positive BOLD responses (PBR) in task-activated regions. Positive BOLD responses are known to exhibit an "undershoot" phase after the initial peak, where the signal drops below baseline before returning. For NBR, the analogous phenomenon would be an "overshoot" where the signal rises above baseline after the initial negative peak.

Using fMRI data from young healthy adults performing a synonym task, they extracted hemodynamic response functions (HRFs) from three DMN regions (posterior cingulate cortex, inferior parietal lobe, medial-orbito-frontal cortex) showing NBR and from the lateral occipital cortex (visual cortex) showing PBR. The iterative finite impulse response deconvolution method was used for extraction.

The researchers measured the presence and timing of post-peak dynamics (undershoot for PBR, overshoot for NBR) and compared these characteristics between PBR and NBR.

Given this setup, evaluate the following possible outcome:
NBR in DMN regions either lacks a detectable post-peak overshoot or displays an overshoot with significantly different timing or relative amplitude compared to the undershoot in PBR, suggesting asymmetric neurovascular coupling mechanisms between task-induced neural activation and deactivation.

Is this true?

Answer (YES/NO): NO